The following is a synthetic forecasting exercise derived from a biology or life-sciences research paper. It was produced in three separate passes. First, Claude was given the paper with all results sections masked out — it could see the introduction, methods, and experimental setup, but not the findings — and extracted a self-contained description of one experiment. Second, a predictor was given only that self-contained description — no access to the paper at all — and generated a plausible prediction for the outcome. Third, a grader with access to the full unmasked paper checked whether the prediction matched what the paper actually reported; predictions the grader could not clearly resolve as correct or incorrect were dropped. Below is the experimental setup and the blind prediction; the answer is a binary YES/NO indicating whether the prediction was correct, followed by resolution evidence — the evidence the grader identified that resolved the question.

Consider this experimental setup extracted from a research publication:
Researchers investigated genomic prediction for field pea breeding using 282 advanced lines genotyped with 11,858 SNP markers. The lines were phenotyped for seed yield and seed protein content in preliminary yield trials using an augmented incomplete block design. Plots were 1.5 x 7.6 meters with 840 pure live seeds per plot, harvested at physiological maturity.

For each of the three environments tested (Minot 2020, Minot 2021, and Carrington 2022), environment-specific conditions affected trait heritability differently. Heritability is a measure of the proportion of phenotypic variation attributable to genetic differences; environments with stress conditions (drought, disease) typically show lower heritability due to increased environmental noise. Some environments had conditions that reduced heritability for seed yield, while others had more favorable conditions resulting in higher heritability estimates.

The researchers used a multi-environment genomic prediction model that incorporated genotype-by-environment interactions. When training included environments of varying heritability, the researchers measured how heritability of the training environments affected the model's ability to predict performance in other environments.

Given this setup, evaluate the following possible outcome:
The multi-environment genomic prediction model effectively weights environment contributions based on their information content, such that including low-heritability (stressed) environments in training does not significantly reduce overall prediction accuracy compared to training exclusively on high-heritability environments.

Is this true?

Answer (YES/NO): NO